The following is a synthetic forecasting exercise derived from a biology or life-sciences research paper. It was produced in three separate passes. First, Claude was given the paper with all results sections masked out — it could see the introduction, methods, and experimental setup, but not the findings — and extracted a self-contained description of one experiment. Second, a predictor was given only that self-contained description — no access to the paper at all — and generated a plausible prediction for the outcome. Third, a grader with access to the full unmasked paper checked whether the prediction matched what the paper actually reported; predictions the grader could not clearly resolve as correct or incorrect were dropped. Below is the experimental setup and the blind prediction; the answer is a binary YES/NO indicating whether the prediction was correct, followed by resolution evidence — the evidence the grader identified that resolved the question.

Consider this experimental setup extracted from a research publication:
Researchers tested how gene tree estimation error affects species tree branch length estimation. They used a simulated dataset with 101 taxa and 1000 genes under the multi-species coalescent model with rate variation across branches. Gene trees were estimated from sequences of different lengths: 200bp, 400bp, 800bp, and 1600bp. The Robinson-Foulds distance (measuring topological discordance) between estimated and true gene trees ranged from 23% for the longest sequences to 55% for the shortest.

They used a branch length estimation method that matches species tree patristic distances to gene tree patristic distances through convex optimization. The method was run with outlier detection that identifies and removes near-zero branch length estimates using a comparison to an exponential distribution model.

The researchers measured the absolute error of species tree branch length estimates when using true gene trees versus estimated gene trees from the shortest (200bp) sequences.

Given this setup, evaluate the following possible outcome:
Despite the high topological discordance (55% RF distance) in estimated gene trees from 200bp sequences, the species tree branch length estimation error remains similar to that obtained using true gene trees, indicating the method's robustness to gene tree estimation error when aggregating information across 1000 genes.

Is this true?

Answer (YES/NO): NO